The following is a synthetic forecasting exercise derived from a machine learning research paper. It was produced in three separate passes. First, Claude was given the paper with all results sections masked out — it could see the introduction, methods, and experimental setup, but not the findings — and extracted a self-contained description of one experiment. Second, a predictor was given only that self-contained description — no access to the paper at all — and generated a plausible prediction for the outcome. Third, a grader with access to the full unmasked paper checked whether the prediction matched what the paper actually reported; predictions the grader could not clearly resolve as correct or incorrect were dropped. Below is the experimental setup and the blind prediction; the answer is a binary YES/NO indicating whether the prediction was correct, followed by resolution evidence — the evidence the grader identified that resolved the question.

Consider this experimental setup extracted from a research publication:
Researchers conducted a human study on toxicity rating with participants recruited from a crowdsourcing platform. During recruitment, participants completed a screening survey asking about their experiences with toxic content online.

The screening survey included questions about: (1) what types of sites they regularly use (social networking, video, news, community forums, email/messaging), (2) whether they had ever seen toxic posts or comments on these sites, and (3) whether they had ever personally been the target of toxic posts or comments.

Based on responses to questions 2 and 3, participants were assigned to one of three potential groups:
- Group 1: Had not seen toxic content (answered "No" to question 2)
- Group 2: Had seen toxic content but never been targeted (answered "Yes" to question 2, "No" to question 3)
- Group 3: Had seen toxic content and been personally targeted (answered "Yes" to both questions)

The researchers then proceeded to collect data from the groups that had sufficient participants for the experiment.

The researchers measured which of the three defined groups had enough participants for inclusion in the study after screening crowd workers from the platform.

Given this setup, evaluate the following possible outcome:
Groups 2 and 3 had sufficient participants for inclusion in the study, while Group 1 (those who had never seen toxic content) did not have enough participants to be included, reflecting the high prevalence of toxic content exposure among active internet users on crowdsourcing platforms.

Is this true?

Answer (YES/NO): YES